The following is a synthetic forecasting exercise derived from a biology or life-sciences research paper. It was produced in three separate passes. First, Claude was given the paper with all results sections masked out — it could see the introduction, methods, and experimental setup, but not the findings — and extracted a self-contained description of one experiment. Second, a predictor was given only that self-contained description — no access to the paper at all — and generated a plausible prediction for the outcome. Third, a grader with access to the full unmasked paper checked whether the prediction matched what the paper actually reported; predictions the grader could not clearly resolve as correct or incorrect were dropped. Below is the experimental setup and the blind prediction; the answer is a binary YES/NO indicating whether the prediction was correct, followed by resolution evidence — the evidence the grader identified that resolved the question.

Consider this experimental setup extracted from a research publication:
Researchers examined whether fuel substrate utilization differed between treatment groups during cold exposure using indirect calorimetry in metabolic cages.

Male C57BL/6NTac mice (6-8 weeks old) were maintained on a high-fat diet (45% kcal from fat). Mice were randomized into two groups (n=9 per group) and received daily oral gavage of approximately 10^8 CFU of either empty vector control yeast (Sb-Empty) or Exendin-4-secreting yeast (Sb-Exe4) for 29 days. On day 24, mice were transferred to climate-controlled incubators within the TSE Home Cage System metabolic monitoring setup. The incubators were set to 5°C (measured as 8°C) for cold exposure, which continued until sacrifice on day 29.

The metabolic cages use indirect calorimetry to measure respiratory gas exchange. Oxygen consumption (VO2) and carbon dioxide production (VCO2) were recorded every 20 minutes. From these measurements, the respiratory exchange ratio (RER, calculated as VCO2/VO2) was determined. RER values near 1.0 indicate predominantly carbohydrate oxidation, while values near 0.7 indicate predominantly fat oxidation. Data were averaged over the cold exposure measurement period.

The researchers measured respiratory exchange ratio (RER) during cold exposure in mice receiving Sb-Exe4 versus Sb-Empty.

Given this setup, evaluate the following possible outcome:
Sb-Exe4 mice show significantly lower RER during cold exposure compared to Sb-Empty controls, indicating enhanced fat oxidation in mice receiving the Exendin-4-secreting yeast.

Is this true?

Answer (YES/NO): YES